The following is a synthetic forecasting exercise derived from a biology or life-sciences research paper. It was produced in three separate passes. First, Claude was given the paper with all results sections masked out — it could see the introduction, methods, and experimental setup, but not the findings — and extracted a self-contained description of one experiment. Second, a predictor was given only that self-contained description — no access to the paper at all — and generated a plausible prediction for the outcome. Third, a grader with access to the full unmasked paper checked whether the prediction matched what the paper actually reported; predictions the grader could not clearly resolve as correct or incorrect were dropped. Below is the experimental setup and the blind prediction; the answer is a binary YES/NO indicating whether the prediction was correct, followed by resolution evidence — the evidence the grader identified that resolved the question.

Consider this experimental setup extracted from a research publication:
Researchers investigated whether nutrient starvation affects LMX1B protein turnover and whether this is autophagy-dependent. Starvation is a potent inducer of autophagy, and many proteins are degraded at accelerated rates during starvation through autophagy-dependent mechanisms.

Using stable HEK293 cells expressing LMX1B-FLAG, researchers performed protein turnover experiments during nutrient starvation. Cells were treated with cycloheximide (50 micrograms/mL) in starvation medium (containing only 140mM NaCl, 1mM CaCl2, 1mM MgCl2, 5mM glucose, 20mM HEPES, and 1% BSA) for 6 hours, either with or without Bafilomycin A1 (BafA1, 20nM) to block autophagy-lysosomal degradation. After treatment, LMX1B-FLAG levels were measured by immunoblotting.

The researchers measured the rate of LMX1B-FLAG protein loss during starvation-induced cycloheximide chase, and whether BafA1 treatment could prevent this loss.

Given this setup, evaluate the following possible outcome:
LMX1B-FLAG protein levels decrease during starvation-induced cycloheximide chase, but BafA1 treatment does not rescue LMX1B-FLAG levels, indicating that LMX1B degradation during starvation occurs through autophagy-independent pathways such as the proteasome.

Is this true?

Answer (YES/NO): NO